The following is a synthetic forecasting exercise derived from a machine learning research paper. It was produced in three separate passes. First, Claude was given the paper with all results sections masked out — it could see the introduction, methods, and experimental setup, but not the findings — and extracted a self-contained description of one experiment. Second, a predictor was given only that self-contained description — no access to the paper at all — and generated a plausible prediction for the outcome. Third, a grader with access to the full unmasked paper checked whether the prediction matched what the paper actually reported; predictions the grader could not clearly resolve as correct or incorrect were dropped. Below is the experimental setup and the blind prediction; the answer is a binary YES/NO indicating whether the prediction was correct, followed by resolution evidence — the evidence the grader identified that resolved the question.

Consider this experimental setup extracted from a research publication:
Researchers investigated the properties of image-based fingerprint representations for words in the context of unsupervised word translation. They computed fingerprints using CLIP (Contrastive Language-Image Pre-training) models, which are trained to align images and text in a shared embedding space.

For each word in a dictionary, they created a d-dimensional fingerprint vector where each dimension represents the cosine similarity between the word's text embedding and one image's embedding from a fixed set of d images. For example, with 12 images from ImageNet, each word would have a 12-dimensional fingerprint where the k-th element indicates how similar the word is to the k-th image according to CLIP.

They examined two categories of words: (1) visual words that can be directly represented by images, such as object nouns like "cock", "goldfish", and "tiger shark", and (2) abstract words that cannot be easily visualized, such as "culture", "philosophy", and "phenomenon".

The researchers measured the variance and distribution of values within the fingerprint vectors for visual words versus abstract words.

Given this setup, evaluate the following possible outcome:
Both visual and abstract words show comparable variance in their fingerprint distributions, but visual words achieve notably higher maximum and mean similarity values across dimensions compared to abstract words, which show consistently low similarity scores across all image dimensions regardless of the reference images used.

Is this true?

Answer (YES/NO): NO